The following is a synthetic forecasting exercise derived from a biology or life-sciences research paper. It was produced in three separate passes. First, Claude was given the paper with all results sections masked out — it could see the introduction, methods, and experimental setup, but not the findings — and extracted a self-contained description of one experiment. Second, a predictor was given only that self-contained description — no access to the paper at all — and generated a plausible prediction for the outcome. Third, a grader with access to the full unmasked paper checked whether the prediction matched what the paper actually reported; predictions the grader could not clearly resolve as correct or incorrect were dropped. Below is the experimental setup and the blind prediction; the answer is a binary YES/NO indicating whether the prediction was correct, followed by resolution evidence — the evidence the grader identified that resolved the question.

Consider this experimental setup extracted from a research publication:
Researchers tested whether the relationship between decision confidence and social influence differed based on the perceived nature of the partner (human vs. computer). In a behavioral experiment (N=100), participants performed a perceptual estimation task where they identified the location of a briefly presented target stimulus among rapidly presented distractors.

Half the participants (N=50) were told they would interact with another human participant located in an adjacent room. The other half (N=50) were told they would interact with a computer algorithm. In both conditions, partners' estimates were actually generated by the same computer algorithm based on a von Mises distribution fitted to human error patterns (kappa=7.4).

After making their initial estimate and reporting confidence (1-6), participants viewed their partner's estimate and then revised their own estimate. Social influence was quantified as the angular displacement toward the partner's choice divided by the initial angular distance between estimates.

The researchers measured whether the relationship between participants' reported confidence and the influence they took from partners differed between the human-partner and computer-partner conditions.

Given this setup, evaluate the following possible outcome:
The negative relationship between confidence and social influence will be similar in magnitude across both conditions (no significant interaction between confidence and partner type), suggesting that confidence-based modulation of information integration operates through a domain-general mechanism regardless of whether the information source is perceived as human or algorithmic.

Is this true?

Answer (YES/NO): YES